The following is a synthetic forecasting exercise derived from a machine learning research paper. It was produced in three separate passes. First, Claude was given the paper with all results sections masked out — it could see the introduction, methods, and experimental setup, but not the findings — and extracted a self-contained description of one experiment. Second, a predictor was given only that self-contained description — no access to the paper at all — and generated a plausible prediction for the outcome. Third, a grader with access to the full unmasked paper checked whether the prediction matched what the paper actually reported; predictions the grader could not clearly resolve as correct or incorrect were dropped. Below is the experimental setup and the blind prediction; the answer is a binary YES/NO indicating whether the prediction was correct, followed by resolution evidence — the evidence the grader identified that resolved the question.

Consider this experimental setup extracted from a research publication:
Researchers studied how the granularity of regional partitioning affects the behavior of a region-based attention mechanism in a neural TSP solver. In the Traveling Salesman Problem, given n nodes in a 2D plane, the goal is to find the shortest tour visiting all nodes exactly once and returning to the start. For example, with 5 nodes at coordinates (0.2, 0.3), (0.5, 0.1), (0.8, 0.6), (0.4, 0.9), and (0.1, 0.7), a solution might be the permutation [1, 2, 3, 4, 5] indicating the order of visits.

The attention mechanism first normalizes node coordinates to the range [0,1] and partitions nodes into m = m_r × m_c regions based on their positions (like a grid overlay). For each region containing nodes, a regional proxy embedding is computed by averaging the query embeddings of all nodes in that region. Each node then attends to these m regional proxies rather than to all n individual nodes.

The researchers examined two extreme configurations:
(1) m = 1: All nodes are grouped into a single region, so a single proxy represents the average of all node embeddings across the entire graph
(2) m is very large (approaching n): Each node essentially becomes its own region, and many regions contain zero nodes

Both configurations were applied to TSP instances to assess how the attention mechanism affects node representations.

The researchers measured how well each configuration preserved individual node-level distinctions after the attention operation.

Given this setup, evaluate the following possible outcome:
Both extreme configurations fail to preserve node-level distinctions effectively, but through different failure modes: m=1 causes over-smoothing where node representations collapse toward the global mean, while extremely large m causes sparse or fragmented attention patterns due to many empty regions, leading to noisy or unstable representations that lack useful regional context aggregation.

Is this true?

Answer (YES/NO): NO